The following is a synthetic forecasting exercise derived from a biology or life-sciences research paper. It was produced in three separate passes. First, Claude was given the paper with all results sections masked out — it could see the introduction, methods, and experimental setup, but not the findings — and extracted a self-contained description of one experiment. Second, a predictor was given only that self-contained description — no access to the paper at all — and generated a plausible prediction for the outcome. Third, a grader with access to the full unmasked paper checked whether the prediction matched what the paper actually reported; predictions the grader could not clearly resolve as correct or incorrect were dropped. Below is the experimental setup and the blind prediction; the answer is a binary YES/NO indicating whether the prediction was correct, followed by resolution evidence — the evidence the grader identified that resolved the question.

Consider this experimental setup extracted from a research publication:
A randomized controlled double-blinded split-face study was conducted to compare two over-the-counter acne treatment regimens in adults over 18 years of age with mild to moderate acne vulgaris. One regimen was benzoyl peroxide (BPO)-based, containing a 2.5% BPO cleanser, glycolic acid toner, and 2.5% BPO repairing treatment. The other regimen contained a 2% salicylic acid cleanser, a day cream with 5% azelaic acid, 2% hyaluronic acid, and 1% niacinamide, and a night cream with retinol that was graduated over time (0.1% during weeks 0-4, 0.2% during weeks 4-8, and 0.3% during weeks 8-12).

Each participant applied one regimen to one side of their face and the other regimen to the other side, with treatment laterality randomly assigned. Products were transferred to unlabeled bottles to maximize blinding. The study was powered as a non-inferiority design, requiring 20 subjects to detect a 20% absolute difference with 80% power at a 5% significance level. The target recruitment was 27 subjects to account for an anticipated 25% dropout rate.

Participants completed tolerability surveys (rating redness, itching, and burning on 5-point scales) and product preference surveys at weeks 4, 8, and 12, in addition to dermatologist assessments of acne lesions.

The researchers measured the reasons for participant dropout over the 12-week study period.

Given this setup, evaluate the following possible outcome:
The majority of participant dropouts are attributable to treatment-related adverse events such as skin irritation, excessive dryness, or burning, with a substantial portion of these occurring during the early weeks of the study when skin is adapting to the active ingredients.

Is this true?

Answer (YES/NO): NO